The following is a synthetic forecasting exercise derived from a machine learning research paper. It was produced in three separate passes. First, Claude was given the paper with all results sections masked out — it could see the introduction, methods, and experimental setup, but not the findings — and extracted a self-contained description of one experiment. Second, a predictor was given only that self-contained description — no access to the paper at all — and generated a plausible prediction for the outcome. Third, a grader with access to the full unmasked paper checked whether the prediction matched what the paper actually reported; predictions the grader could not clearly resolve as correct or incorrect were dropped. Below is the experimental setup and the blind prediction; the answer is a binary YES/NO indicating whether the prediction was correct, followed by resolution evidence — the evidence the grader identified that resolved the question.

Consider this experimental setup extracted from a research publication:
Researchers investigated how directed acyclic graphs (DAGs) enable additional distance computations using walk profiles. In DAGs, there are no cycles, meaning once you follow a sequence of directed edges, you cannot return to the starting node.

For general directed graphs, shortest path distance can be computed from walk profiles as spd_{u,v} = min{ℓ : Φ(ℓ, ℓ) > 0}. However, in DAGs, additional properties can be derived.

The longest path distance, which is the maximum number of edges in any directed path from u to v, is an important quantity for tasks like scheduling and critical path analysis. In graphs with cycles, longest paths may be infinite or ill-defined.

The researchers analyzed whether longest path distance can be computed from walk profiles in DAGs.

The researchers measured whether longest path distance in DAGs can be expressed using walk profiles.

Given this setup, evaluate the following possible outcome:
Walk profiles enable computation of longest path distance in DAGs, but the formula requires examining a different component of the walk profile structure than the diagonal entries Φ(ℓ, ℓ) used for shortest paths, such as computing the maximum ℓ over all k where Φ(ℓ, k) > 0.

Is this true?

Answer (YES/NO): NO